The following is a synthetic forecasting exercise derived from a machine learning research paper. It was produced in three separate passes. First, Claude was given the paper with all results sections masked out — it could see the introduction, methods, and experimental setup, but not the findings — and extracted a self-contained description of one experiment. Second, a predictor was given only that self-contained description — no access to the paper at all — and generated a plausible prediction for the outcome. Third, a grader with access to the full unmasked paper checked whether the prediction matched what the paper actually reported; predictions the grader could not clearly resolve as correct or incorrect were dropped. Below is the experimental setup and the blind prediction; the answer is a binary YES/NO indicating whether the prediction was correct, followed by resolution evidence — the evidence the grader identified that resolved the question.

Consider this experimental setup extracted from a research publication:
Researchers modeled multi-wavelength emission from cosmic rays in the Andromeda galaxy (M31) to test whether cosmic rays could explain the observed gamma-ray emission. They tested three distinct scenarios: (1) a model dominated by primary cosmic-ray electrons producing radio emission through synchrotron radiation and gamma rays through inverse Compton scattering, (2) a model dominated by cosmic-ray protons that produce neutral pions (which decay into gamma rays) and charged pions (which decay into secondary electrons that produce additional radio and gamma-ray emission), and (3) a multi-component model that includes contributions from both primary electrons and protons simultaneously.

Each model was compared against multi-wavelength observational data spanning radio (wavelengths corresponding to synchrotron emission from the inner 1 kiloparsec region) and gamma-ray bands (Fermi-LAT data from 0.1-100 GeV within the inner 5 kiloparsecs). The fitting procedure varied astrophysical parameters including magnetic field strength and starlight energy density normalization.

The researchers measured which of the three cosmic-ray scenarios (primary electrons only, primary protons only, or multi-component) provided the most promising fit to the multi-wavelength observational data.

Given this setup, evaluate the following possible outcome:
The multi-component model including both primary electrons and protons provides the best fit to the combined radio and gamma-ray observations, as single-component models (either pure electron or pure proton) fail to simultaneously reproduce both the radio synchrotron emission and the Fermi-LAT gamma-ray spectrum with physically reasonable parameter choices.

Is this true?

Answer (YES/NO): YES